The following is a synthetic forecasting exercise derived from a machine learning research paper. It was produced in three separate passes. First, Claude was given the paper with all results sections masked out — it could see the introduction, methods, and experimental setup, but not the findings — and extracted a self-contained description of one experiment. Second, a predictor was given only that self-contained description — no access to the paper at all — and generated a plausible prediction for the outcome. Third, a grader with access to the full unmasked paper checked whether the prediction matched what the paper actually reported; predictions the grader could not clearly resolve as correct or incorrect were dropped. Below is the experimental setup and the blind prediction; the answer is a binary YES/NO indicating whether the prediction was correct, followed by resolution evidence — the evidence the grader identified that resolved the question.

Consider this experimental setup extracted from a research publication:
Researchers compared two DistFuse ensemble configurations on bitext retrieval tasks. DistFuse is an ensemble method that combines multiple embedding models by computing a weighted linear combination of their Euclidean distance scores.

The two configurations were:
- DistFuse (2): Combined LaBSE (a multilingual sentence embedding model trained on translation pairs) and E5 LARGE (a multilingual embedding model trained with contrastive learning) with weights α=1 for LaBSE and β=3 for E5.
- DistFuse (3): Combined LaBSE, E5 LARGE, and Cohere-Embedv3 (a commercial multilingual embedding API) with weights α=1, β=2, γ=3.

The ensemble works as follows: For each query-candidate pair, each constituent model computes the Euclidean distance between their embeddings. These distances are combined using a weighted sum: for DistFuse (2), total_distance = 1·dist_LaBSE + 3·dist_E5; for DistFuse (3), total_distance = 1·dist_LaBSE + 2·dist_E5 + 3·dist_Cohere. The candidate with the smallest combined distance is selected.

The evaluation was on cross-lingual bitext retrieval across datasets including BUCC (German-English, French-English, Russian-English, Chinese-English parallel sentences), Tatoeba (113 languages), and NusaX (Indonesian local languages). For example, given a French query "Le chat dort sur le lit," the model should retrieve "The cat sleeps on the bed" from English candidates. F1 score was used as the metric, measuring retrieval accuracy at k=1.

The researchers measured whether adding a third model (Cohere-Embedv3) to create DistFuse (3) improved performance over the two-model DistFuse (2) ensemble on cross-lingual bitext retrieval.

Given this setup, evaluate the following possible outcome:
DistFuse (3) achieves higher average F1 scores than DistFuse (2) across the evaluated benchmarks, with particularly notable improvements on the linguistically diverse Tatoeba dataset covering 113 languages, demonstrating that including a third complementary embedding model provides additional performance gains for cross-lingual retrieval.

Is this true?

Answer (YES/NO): NO